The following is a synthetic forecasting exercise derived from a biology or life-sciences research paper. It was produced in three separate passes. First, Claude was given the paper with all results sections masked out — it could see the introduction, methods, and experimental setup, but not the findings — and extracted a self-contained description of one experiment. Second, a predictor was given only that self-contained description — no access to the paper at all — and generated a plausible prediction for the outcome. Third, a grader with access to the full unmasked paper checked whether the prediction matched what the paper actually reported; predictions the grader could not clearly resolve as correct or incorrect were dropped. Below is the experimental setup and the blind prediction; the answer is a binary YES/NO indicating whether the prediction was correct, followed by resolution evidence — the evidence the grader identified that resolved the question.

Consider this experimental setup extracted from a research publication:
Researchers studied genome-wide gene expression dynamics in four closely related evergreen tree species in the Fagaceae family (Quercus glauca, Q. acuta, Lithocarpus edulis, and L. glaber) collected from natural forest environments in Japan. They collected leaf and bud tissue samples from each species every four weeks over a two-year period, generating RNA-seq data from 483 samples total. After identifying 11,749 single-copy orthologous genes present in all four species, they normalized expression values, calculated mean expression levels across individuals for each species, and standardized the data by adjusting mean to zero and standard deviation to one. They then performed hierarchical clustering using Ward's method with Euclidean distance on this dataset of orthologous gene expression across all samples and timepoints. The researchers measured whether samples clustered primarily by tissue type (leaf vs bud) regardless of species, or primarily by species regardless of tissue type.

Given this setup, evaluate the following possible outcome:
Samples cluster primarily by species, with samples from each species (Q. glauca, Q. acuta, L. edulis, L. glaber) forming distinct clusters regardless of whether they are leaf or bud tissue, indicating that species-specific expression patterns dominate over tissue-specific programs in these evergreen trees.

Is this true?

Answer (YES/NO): NO